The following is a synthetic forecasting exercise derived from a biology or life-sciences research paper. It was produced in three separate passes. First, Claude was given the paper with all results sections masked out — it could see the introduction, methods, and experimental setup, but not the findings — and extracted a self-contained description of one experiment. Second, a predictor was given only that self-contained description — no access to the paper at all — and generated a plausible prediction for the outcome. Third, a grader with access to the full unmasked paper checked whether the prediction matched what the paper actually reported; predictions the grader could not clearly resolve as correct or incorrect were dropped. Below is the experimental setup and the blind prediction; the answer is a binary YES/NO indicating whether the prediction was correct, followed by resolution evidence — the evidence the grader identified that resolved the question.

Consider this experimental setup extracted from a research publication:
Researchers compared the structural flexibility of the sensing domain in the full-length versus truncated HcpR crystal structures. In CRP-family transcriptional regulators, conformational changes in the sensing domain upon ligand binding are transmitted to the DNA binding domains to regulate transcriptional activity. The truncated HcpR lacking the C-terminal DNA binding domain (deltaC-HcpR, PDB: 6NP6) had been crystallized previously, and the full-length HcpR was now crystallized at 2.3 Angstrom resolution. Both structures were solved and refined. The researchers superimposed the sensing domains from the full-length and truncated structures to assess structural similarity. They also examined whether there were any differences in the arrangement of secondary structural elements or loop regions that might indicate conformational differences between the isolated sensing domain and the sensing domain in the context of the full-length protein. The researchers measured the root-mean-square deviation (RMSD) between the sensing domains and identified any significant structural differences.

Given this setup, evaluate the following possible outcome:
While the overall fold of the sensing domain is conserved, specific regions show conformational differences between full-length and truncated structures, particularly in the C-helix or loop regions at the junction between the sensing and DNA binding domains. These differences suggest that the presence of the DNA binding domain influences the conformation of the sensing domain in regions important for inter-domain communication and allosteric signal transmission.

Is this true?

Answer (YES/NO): NO